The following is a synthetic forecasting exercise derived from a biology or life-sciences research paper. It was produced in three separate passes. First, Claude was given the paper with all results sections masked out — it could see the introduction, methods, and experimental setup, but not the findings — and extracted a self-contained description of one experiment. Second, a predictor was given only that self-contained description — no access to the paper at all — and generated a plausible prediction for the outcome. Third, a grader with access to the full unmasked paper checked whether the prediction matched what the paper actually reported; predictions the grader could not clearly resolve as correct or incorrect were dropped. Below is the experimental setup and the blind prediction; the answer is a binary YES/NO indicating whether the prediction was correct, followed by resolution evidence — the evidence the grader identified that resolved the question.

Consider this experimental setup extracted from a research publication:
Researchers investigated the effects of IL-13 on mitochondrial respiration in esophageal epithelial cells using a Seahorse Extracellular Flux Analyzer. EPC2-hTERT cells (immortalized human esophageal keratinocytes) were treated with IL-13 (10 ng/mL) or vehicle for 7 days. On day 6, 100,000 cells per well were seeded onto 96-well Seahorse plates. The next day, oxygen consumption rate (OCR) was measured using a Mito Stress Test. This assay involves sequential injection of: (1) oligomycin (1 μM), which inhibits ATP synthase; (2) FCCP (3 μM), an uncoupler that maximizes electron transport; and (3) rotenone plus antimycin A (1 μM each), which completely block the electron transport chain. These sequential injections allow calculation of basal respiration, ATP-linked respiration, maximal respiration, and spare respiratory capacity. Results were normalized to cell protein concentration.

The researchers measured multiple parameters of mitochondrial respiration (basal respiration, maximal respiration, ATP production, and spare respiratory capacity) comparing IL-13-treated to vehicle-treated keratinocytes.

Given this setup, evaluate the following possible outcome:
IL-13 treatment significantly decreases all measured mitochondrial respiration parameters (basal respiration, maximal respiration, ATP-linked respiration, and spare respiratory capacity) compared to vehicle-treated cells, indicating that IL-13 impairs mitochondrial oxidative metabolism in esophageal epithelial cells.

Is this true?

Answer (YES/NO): NO